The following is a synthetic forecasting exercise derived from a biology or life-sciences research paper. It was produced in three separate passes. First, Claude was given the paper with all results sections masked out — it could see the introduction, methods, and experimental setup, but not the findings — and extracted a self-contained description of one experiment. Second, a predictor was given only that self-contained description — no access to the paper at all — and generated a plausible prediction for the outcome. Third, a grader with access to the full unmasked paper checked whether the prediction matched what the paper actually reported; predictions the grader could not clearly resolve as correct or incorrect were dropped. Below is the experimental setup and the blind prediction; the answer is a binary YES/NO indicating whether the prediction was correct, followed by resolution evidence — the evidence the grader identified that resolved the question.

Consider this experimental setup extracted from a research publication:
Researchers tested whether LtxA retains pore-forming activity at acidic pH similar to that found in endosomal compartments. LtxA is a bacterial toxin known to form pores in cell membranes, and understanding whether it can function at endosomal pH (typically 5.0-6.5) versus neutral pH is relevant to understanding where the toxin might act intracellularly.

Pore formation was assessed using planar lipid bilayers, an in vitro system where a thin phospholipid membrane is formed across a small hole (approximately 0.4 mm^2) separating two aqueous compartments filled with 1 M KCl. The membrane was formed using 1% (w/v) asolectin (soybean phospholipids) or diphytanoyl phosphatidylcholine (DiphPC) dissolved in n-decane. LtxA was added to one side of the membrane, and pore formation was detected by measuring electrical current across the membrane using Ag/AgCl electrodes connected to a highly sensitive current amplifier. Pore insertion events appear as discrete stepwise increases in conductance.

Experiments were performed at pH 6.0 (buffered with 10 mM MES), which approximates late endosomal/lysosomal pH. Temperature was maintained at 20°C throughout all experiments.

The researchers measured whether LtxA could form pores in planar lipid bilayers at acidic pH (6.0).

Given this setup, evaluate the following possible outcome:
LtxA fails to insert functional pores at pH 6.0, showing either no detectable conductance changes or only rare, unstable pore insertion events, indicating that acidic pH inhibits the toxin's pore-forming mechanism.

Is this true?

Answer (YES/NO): NO